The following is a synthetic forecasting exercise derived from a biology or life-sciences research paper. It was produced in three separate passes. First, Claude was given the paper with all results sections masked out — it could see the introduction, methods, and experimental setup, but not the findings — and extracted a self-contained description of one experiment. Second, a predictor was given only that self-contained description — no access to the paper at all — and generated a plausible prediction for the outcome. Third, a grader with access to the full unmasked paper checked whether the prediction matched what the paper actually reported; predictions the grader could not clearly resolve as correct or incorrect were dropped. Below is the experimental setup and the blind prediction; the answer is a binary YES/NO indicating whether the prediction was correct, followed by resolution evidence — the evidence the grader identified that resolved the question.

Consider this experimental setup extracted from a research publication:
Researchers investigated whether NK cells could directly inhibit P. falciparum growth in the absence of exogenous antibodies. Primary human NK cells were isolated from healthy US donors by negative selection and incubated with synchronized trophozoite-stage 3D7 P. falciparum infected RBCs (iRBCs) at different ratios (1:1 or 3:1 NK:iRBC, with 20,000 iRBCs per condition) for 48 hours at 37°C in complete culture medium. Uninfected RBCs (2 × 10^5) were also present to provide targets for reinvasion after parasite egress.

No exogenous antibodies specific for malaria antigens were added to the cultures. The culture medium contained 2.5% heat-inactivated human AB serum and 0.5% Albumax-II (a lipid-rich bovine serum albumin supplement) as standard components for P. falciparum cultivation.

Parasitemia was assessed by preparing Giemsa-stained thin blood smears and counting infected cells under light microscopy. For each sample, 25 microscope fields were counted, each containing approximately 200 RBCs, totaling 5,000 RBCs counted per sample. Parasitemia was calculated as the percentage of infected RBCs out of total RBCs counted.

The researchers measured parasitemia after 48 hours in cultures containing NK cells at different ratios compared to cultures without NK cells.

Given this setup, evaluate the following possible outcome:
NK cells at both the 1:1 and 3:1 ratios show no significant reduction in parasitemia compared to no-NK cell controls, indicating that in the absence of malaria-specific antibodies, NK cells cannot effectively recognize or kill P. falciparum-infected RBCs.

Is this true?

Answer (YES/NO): YES